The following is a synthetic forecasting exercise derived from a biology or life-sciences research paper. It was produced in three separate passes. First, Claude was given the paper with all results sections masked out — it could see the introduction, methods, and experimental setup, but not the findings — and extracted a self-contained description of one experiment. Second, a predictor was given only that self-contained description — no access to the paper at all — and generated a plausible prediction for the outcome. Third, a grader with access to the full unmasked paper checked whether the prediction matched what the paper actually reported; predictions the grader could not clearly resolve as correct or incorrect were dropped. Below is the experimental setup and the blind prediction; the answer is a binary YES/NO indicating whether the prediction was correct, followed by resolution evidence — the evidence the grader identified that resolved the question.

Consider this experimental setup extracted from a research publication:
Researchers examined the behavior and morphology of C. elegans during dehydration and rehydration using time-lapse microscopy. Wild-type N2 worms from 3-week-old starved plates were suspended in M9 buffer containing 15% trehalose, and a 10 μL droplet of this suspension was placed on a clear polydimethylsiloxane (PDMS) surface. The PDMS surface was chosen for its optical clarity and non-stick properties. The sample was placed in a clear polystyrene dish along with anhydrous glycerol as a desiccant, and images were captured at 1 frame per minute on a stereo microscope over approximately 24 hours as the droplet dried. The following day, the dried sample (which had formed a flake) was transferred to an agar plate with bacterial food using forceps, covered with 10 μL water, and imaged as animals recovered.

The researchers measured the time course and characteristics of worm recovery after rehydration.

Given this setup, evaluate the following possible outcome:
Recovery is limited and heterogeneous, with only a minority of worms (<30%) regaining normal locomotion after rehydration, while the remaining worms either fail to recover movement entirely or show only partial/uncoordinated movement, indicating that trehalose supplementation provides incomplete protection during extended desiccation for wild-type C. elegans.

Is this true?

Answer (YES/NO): YES